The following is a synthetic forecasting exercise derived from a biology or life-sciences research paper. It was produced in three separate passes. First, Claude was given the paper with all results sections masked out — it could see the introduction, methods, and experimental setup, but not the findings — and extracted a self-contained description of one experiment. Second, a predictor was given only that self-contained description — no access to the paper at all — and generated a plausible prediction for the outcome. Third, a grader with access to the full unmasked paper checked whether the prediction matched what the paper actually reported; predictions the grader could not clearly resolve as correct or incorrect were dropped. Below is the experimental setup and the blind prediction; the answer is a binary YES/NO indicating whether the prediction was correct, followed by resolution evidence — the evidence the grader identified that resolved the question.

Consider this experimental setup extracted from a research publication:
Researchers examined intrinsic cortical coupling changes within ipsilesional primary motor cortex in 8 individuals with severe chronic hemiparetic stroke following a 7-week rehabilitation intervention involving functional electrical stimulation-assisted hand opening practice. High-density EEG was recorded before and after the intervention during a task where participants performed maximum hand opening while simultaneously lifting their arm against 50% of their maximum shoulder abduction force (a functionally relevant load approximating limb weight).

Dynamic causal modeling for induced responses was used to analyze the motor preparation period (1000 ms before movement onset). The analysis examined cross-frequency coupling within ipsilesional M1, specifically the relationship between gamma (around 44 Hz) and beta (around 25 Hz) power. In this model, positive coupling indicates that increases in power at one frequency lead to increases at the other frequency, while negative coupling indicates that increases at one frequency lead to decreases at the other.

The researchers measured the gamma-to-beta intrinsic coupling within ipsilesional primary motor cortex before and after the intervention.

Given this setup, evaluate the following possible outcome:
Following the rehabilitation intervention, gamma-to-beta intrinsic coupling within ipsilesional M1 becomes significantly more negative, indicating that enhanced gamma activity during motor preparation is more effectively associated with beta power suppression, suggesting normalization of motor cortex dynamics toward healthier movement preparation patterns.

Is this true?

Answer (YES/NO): YES